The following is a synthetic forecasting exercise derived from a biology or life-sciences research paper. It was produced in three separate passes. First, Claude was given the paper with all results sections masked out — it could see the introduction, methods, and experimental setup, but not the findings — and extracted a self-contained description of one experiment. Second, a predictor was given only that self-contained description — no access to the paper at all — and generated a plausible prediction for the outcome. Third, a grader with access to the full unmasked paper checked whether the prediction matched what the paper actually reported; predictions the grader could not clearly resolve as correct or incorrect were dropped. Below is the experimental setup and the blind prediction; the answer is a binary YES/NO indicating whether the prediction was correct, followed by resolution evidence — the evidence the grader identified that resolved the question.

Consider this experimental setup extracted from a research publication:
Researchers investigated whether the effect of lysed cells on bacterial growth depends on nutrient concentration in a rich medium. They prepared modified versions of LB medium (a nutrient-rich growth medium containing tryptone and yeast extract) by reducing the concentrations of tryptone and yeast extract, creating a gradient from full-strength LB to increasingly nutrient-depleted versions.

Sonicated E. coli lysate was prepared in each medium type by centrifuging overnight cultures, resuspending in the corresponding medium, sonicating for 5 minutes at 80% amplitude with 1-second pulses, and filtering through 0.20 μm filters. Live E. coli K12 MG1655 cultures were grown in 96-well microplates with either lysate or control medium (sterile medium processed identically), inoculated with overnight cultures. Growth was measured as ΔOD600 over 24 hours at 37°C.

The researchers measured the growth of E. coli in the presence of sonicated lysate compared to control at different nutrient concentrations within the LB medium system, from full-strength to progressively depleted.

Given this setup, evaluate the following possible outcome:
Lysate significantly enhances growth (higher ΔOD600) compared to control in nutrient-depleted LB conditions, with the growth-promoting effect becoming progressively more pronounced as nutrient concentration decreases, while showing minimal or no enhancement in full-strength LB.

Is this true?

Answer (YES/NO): NO